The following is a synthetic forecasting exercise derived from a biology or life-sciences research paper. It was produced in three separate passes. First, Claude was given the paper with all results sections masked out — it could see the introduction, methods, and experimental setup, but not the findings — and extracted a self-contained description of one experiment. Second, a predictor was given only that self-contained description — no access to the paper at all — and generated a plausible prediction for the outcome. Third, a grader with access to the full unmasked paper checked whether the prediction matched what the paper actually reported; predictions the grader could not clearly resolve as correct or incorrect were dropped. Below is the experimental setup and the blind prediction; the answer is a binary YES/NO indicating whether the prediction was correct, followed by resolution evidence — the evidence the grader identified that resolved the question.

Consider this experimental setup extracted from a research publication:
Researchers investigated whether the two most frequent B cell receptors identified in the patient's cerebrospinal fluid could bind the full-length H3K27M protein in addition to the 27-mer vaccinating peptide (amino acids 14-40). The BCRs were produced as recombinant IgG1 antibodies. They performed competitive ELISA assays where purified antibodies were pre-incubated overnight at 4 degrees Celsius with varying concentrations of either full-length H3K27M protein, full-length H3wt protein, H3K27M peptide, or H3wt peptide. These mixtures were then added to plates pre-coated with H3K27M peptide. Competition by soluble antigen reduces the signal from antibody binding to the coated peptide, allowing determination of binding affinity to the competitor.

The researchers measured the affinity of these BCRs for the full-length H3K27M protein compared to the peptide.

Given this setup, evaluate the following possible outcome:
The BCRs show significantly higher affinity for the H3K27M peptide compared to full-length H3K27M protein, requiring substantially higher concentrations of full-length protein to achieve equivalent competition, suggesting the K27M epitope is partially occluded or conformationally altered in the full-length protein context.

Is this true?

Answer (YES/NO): NO